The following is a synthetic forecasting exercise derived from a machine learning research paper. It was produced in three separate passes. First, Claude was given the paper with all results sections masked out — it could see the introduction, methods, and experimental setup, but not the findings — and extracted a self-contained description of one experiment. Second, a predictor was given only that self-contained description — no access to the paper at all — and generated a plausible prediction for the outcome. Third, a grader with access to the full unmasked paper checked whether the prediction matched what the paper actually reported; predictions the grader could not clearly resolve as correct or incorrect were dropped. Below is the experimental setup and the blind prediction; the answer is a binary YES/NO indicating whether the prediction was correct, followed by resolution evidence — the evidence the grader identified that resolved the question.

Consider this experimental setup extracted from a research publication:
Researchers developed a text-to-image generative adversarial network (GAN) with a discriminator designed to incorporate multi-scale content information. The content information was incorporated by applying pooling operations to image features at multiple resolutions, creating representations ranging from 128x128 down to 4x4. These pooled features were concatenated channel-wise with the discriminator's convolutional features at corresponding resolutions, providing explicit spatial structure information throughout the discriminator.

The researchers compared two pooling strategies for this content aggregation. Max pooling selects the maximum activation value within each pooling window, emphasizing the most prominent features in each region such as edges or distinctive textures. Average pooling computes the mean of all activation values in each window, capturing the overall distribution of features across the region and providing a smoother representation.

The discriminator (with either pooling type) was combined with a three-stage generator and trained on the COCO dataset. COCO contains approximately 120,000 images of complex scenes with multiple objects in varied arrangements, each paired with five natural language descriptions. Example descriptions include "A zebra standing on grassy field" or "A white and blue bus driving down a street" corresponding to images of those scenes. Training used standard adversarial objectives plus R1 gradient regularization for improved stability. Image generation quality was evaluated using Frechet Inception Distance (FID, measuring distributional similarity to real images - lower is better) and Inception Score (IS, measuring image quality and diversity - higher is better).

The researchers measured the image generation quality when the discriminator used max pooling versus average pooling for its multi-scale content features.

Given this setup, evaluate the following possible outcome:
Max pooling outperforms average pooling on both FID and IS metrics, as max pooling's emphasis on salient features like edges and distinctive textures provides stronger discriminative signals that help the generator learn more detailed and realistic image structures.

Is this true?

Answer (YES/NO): NO